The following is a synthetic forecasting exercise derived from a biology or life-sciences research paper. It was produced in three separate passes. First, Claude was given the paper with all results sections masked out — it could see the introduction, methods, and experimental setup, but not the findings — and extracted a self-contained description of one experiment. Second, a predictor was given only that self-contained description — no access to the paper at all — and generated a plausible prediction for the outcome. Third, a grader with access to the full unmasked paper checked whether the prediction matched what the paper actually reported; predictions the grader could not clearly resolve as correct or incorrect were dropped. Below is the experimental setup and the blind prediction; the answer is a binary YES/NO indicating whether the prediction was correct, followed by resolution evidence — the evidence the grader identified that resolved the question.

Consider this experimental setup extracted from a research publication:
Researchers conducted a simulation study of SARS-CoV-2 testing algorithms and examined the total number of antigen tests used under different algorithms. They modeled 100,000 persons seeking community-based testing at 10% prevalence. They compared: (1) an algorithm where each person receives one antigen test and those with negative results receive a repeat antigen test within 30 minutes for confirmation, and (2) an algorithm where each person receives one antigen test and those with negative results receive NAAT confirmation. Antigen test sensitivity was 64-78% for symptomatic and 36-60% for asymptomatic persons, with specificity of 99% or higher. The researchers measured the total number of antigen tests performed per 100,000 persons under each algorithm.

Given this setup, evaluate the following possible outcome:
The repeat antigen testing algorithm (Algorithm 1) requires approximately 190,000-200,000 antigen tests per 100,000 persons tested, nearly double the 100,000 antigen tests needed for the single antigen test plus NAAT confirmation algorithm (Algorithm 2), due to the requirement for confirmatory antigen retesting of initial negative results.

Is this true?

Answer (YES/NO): YES